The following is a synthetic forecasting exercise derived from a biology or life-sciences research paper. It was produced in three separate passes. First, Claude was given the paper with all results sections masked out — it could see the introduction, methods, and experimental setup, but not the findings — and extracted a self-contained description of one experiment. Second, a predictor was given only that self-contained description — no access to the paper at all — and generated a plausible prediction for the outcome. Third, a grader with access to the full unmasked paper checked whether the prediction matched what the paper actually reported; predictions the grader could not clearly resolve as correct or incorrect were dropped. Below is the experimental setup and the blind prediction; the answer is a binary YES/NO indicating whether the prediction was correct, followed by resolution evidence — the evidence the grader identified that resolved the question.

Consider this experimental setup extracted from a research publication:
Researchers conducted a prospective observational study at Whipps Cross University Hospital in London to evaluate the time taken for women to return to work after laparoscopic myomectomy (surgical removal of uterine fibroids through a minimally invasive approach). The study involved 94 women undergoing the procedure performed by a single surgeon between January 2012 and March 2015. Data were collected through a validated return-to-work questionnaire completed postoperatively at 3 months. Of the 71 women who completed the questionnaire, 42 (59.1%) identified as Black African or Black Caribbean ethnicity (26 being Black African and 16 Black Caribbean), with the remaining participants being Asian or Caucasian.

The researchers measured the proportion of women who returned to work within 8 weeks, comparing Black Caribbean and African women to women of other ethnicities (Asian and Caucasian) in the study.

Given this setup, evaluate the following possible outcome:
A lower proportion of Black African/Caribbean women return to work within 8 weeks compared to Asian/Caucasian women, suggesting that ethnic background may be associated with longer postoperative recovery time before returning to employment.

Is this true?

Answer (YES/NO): YES